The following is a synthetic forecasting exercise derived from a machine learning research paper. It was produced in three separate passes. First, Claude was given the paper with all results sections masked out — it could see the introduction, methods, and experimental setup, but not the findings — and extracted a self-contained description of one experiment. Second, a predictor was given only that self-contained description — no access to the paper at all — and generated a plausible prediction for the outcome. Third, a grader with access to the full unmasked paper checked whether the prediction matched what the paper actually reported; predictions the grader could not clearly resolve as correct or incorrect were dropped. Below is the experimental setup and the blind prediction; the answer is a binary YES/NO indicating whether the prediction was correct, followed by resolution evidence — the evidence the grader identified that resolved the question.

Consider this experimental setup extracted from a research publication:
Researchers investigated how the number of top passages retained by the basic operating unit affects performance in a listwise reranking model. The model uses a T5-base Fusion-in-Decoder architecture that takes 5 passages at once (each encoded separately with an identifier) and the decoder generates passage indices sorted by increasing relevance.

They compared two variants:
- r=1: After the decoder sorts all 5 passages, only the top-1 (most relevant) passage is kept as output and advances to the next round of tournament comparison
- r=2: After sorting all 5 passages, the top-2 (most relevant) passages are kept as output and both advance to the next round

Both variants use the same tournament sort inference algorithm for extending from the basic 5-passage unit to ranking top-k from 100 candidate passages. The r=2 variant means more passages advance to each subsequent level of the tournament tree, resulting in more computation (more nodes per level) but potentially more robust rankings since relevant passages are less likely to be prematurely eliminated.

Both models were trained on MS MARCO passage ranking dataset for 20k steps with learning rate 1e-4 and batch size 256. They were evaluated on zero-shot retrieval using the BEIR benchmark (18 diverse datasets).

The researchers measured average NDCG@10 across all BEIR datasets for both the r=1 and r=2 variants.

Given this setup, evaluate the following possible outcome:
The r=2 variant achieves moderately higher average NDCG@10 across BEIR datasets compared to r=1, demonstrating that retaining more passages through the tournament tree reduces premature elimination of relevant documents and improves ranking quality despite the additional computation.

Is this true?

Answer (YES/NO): NO